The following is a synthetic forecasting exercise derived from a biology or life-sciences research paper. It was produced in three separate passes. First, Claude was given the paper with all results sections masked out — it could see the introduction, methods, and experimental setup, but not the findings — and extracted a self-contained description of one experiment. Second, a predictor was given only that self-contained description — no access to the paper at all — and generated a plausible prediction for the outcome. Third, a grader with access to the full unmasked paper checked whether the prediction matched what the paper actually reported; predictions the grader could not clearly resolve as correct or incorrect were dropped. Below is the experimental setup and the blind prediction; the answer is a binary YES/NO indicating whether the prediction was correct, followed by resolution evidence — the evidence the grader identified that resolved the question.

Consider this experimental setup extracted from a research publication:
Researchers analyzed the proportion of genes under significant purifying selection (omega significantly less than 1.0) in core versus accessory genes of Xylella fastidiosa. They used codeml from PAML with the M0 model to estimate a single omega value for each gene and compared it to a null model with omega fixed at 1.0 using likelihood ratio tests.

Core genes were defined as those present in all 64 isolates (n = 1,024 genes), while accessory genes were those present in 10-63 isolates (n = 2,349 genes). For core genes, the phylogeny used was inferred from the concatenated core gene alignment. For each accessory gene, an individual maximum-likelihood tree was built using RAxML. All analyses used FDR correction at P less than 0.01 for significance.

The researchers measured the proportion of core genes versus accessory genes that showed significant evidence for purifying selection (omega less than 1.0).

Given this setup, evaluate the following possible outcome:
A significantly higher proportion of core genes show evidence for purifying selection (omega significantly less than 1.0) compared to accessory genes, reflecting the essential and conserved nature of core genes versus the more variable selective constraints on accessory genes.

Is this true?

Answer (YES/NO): YES